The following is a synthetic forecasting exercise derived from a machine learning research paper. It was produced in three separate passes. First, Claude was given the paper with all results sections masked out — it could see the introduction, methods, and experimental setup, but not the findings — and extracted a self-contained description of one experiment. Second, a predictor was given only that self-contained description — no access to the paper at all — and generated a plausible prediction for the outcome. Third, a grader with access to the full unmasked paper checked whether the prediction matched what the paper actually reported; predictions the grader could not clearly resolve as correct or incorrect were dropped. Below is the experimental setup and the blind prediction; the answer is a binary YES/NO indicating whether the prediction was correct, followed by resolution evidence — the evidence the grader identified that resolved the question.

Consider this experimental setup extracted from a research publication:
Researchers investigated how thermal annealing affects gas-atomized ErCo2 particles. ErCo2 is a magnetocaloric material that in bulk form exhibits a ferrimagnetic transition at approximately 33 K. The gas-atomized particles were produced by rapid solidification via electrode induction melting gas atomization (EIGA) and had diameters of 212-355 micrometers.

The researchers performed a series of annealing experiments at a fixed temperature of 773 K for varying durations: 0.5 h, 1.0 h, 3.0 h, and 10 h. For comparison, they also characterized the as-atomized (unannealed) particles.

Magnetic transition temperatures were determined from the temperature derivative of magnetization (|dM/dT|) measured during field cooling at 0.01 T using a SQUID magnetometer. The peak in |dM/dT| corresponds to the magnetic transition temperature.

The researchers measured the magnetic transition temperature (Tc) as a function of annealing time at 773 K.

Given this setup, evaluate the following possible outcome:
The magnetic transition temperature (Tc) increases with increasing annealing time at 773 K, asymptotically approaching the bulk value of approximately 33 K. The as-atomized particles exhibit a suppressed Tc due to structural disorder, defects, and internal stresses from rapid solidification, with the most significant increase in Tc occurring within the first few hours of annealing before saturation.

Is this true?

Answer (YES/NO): NO